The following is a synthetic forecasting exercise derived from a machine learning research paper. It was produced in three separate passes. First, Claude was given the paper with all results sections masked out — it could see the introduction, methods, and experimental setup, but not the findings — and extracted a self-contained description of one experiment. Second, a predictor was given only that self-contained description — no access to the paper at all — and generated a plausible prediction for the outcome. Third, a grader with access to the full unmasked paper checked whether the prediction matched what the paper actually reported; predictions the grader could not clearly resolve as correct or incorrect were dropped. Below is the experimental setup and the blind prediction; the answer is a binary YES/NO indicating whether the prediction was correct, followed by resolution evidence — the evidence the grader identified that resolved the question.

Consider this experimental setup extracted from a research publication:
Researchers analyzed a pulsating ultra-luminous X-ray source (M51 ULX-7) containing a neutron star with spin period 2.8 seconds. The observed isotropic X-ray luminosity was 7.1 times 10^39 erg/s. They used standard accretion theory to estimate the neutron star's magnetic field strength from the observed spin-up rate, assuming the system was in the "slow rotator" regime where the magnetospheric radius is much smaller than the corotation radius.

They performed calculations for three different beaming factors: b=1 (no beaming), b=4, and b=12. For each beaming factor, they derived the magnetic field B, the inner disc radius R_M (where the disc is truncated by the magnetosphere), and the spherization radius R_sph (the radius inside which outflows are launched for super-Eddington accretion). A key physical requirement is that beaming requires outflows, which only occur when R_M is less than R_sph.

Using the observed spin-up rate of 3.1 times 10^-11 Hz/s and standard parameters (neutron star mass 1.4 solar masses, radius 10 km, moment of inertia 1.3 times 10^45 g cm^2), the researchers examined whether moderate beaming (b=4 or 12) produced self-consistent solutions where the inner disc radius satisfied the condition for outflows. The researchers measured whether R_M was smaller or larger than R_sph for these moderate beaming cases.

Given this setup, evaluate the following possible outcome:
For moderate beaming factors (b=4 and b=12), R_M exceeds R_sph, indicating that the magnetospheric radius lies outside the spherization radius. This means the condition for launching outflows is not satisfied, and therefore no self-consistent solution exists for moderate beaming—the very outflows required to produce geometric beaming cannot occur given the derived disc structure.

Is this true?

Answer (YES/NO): NO